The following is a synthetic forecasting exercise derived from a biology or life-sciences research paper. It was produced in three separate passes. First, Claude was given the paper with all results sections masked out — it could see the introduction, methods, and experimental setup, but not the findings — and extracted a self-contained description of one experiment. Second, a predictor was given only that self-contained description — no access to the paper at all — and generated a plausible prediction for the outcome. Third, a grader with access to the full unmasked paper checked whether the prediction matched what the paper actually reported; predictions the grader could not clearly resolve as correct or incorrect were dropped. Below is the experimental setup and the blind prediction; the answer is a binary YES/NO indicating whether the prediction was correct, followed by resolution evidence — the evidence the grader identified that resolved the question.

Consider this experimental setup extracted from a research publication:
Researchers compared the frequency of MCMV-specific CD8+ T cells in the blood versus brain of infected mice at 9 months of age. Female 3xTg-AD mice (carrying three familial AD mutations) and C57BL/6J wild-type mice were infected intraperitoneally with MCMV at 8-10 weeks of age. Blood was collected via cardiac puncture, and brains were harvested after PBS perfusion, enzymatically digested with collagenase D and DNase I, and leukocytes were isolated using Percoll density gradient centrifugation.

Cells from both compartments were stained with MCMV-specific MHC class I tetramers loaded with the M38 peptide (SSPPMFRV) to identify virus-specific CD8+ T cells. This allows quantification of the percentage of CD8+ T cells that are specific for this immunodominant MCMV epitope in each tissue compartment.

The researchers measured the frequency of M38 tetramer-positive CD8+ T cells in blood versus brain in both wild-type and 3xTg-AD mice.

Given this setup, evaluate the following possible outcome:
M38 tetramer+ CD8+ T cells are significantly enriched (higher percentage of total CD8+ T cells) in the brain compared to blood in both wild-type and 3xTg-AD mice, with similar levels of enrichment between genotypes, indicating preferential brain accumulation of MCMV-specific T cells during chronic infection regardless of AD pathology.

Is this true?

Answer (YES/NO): NO